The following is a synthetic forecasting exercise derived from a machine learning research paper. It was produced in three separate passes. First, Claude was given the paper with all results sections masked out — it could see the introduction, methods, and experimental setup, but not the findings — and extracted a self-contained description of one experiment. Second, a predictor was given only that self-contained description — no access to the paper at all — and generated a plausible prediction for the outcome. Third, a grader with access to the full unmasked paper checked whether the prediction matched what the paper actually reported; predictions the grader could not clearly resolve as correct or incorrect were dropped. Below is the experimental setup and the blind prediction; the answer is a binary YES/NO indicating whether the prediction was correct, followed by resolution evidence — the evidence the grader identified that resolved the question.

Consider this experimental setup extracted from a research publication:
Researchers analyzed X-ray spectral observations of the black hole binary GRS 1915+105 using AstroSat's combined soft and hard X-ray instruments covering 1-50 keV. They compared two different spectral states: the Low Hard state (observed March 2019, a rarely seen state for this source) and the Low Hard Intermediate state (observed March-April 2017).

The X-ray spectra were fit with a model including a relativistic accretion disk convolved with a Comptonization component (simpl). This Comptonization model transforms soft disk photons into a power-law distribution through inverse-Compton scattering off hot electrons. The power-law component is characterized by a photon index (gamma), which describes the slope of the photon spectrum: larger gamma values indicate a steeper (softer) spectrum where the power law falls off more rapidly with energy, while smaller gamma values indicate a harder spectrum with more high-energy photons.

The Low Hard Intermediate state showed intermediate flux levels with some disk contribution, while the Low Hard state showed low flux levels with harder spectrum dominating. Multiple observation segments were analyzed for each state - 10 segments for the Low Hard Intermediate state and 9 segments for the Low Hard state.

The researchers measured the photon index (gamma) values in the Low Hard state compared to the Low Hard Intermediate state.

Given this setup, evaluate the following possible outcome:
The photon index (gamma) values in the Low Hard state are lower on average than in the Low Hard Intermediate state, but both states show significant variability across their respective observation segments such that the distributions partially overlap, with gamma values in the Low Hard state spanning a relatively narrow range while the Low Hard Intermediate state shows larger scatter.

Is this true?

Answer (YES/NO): NO